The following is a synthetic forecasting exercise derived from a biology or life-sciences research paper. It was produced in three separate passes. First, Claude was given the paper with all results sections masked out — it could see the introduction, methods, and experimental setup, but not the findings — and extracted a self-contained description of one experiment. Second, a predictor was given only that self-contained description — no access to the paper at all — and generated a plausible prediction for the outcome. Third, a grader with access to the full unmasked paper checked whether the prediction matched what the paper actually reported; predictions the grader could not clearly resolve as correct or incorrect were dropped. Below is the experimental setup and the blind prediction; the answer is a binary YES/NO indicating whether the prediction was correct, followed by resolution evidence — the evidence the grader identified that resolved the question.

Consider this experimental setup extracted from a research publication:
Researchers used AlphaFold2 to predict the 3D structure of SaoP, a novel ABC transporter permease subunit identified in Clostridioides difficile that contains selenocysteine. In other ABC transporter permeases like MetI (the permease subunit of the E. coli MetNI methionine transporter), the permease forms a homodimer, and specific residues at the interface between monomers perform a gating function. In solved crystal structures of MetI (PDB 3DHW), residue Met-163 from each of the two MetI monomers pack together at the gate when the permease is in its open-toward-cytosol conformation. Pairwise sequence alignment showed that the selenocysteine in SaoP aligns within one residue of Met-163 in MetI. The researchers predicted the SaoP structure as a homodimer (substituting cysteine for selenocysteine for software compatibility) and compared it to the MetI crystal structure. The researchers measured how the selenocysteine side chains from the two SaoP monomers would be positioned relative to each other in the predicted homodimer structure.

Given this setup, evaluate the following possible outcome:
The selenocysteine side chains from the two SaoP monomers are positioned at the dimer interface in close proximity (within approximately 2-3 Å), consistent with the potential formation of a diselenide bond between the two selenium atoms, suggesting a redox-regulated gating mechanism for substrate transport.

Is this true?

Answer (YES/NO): YES